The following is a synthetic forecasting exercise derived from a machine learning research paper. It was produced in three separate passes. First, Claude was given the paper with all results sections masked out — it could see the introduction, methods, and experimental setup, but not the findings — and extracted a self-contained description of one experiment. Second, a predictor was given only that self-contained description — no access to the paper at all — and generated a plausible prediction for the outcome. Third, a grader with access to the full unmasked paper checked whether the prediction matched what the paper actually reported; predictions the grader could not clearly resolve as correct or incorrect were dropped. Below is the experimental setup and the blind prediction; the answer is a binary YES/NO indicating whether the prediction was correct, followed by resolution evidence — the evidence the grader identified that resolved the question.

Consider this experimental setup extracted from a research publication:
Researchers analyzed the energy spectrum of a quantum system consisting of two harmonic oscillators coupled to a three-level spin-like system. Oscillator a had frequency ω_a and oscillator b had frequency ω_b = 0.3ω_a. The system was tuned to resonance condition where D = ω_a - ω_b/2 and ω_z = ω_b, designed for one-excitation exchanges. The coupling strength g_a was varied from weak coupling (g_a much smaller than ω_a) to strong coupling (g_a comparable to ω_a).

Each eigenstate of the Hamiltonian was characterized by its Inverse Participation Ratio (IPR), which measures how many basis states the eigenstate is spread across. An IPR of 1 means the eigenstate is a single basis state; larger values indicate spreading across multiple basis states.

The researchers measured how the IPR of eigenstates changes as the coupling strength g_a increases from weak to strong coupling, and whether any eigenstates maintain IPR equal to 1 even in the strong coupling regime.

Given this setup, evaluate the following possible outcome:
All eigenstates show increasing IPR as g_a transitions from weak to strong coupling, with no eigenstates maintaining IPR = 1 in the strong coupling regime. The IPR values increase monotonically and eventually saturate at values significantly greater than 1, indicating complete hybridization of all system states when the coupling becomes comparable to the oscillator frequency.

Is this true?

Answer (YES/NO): NO